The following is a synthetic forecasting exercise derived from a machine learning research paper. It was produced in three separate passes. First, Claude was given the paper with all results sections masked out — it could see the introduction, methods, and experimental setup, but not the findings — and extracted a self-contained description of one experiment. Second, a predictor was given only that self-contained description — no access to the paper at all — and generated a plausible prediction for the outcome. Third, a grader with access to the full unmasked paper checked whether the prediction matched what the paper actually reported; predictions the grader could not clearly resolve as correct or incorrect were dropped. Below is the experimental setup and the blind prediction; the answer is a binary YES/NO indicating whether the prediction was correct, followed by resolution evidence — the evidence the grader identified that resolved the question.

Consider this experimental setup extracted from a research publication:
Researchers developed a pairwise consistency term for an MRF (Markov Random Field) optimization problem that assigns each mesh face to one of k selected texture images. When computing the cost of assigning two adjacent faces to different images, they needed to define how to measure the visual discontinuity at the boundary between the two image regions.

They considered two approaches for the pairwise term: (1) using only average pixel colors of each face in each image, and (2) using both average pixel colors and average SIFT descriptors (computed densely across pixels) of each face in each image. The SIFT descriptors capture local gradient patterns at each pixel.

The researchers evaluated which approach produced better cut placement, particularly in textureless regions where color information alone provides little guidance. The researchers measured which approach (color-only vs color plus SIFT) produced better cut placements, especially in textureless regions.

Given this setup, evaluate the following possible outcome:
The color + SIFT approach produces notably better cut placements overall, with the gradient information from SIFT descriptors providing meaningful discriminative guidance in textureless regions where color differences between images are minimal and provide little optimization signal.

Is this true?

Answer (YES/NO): NO